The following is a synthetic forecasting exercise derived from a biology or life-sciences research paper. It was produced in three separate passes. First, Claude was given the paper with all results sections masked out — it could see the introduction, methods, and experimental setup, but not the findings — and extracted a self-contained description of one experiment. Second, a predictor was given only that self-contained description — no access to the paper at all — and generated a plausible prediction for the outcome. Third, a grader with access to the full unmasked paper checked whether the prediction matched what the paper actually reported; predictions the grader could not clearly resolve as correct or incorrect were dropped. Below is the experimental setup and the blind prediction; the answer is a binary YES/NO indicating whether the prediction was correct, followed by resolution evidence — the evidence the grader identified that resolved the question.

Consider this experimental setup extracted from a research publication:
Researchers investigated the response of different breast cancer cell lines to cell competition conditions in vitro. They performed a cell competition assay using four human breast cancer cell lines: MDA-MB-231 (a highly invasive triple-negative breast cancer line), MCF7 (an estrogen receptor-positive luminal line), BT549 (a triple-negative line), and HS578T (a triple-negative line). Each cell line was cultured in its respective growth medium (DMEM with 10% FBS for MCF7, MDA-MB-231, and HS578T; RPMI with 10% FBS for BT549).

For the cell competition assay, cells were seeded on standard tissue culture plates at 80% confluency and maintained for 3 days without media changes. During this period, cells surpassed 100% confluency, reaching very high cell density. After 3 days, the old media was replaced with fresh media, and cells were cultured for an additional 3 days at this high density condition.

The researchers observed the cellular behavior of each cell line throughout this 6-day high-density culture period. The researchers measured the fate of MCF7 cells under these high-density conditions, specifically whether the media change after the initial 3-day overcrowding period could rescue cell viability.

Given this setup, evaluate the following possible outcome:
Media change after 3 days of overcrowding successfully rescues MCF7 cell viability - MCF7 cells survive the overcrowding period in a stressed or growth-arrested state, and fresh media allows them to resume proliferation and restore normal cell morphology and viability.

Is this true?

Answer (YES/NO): NO